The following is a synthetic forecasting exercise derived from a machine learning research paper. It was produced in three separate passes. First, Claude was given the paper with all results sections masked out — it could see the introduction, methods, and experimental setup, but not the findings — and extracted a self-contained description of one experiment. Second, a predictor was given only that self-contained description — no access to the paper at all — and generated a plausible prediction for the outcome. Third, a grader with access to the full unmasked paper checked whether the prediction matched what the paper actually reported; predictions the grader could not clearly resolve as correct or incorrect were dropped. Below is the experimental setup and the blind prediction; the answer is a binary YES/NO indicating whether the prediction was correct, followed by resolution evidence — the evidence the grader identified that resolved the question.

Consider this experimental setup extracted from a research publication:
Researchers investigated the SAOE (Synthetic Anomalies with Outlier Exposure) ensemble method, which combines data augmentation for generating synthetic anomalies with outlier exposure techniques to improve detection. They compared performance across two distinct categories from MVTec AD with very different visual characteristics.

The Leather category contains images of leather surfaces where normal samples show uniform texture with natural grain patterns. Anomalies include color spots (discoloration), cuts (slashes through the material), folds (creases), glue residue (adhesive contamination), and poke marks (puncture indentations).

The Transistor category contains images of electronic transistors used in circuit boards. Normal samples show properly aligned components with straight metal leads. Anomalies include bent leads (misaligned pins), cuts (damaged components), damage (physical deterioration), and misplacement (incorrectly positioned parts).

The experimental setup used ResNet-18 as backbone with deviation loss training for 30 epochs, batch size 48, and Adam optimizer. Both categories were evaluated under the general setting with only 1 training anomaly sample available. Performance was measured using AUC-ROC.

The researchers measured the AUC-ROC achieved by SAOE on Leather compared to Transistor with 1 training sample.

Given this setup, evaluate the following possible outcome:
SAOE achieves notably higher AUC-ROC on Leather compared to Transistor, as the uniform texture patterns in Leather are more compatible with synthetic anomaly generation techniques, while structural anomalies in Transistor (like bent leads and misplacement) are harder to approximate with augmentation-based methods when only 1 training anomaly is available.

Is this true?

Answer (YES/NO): YES